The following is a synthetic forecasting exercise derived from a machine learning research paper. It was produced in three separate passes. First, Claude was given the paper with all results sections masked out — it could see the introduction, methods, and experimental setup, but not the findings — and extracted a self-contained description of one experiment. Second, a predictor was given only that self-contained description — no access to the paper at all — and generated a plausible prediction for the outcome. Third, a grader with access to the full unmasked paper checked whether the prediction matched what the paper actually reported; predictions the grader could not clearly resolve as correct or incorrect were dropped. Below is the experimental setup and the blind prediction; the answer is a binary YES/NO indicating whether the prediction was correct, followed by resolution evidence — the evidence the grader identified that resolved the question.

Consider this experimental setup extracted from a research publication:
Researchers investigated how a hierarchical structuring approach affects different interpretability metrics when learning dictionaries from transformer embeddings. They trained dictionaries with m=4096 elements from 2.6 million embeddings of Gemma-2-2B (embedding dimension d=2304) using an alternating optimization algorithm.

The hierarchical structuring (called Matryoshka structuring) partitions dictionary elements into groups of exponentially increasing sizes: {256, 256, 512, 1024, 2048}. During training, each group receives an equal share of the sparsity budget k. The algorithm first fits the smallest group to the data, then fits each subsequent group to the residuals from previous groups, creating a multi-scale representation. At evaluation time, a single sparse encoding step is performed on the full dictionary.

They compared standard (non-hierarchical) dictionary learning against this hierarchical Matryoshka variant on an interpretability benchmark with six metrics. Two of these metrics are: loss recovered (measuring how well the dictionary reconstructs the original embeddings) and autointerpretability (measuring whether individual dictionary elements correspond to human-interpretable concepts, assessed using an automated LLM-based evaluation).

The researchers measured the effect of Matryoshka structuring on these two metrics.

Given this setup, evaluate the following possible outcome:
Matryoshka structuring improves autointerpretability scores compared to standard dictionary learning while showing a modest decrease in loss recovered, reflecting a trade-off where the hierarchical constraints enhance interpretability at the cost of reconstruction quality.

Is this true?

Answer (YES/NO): YES